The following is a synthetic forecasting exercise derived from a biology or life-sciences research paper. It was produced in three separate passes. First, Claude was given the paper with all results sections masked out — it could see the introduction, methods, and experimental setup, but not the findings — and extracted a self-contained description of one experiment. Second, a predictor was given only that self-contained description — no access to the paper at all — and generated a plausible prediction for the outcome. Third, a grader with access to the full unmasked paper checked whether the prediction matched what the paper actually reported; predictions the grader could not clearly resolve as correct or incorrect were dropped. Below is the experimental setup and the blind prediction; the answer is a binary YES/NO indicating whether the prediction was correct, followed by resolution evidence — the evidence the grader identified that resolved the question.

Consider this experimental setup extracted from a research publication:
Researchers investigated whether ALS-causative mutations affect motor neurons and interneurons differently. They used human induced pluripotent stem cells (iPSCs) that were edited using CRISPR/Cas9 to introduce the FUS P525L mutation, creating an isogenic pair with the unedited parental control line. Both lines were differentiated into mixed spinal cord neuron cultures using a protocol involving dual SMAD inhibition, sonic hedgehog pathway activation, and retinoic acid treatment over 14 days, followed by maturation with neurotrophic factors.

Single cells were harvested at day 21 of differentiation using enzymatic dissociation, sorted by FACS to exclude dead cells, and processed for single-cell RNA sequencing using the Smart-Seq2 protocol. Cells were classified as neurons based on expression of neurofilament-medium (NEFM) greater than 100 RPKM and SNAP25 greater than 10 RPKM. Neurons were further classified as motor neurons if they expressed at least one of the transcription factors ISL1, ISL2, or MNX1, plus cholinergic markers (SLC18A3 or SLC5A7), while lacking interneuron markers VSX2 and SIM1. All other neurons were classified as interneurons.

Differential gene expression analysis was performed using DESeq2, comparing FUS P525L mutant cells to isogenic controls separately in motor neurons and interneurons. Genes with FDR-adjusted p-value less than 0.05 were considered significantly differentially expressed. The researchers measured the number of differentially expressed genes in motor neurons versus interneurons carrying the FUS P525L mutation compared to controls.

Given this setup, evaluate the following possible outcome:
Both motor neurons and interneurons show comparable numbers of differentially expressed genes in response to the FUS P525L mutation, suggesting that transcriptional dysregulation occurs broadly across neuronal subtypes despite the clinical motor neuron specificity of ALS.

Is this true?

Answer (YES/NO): NO